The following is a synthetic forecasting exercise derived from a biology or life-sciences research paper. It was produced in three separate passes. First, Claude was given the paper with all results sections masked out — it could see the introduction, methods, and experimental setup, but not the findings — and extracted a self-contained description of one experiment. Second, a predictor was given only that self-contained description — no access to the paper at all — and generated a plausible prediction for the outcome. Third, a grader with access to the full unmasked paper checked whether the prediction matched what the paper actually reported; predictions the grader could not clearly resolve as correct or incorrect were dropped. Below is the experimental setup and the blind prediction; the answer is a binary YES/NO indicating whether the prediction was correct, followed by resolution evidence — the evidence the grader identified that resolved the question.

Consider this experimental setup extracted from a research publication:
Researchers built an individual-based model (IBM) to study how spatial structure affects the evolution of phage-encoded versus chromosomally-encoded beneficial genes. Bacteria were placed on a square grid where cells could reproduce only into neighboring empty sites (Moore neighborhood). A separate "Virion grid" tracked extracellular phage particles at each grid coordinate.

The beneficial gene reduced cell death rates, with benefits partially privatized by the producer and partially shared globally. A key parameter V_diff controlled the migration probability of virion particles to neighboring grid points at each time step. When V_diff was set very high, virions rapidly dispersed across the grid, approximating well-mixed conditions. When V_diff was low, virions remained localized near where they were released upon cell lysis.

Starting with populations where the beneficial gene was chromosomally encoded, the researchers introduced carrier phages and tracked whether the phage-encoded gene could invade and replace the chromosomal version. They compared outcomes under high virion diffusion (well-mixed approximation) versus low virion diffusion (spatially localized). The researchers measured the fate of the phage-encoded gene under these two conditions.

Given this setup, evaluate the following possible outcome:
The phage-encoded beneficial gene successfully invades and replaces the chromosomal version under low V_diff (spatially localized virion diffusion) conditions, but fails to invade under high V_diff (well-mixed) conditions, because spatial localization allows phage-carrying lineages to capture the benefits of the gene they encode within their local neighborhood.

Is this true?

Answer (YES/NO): NO